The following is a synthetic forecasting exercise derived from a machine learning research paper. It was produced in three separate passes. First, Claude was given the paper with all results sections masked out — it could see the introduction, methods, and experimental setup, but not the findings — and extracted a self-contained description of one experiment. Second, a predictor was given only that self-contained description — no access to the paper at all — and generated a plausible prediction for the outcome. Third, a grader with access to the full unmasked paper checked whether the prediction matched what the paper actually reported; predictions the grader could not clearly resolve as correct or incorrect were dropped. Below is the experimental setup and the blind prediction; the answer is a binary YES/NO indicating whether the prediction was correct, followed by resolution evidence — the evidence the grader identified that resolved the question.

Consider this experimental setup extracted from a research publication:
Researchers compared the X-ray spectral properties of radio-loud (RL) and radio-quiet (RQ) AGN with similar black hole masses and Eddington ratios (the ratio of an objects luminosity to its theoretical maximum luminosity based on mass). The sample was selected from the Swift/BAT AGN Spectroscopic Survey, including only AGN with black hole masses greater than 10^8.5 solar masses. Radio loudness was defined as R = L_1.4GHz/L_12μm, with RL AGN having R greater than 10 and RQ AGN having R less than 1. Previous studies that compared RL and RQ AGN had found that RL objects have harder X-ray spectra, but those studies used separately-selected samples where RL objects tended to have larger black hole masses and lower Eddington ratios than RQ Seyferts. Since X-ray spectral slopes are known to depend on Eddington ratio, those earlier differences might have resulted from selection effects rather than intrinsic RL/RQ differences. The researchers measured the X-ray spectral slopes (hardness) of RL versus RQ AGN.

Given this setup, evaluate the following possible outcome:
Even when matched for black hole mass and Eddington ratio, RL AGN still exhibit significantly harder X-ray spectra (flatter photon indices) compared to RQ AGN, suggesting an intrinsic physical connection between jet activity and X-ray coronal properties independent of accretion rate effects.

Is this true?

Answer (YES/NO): NO